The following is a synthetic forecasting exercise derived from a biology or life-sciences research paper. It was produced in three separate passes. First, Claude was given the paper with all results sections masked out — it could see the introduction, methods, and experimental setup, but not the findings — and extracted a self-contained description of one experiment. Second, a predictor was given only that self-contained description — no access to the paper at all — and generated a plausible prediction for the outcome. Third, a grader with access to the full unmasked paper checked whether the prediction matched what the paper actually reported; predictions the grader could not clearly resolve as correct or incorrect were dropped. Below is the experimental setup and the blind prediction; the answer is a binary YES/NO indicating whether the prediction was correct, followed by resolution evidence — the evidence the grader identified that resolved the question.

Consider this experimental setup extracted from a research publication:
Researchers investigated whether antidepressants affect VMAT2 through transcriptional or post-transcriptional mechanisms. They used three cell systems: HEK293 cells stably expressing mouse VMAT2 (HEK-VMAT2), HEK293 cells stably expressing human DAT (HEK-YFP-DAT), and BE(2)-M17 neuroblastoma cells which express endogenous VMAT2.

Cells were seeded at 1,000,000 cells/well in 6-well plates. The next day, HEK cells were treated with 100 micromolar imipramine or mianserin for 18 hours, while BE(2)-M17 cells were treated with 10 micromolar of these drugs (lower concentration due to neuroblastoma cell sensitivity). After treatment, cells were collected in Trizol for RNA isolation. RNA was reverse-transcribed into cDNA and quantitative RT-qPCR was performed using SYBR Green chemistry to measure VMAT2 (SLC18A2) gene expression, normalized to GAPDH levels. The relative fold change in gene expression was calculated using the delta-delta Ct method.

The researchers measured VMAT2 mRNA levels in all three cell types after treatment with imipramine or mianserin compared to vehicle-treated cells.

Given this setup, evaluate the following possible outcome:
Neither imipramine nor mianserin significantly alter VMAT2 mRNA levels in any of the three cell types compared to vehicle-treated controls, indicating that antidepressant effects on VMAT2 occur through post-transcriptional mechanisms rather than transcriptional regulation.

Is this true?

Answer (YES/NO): NO